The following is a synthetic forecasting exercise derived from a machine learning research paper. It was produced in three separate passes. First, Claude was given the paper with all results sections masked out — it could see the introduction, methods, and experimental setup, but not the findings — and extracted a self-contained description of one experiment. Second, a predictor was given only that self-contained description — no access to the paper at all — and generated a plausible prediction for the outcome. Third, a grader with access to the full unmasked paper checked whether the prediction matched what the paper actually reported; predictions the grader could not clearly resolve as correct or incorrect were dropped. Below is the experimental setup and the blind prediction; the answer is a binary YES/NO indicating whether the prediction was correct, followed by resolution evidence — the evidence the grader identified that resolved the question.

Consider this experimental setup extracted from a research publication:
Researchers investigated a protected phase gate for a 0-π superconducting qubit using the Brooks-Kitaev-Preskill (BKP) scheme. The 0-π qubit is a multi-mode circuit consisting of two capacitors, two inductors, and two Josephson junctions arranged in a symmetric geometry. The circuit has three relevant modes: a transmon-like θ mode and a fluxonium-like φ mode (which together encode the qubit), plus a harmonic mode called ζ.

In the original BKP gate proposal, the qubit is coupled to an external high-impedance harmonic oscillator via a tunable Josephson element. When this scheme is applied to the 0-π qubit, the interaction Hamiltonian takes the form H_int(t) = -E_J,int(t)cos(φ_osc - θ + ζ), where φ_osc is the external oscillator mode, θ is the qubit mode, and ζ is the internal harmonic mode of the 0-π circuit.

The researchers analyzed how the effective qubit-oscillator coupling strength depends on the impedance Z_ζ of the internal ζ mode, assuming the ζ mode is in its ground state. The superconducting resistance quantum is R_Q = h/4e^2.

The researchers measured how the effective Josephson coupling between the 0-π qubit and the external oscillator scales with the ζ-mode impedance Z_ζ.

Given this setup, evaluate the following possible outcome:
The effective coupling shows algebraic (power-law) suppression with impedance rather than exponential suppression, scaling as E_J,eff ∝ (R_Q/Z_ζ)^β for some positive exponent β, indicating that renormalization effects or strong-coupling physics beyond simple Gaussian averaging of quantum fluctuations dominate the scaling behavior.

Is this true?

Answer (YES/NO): NO